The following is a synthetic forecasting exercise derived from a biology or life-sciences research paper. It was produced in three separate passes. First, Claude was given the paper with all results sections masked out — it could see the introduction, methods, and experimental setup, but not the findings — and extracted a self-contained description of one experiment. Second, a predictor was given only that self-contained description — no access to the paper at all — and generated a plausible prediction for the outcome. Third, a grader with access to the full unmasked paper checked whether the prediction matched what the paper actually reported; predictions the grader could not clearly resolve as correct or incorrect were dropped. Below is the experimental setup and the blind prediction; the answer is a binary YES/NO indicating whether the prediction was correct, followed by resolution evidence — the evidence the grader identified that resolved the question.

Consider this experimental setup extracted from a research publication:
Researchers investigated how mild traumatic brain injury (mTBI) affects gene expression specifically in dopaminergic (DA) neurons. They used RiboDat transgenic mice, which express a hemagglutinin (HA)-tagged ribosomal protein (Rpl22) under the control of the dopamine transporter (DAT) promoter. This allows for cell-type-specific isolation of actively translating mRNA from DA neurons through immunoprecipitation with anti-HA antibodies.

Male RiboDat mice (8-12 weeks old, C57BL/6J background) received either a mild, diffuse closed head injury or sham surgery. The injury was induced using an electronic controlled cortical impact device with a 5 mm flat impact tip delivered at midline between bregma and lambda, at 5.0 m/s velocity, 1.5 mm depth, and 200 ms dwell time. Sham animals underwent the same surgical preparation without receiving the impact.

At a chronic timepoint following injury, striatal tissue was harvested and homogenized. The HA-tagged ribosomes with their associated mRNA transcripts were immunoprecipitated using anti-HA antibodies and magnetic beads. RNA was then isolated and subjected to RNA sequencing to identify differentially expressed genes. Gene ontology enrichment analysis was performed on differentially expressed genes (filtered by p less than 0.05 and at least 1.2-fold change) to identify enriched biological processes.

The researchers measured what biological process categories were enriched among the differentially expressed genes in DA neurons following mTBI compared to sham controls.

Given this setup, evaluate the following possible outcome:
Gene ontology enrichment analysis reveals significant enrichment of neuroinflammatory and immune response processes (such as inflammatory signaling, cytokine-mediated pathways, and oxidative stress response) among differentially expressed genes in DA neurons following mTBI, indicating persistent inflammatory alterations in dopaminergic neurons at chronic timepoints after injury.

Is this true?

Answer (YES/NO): YES